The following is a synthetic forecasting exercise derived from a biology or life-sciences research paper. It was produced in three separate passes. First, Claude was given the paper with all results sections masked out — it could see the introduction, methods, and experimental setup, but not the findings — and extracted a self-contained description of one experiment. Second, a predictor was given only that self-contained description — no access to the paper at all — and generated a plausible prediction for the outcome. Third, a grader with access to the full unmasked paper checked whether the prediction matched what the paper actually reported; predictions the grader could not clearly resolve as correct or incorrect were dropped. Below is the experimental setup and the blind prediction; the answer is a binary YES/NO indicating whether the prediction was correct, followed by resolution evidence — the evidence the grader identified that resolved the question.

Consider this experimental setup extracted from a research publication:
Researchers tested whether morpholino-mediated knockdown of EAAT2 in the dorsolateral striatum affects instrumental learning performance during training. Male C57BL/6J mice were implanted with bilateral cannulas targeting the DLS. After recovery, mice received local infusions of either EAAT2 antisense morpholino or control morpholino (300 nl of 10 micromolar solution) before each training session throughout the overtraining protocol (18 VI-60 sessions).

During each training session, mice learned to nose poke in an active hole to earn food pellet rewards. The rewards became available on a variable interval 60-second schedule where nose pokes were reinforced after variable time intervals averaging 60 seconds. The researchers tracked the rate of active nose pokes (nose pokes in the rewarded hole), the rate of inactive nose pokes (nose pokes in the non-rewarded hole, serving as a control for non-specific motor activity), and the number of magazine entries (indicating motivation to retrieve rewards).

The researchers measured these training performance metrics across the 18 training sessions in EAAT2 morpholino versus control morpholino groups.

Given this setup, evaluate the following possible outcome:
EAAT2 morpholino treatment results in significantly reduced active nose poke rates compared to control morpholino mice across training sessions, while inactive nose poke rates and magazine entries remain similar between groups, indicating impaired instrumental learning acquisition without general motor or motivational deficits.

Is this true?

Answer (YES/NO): NO